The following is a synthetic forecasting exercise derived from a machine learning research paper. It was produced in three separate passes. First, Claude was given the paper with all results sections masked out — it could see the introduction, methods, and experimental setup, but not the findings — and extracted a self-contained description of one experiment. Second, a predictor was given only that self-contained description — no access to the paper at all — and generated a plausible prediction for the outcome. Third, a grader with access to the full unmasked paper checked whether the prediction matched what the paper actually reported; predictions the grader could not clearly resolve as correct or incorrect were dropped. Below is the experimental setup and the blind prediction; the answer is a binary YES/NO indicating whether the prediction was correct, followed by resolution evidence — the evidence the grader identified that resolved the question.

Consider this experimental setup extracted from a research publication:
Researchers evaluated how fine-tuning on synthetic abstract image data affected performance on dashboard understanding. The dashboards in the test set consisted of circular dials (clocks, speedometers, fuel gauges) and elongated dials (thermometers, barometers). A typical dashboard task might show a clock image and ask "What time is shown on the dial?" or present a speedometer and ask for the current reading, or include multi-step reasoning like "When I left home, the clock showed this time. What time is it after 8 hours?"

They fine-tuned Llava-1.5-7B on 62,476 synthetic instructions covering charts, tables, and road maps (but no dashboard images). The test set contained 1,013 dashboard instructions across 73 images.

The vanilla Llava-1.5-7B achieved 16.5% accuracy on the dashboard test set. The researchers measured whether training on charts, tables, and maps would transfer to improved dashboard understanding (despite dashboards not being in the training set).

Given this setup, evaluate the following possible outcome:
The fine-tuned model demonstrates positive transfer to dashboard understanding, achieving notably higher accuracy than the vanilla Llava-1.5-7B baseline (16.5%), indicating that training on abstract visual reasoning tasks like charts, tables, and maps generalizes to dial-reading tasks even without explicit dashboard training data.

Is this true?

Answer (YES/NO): NO